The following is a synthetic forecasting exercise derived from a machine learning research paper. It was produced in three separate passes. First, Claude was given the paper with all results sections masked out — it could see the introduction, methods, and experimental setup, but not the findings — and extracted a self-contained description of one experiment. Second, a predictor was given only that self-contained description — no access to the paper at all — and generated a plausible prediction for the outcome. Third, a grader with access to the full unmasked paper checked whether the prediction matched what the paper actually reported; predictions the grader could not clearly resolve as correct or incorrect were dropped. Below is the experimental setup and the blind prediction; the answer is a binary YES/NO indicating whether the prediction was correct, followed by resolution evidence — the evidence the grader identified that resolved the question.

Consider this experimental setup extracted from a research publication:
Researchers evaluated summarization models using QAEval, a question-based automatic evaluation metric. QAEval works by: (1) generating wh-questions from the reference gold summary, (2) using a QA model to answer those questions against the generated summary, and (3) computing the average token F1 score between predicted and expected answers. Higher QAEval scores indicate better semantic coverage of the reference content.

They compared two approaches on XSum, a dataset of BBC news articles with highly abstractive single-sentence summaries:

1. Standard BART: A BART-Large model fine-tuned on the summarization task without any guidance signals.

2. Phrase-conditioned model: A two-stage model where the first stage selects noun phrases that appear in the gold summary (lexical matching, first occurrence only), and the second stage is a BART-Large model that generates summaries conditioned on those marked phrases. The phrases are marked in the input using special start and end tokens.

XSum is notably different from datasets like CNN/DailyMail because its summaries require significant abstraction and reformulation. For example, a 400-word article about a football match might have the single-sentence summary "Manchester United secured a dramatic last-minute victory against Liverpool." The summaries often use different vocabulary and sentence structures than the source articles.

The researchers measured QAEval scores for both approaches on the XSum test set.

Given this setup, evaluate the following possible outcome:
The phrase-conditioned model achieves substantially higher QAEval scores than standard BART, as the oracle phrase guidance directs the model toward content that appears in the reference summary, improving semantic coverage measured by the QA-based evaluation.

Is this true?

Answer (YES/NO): NO